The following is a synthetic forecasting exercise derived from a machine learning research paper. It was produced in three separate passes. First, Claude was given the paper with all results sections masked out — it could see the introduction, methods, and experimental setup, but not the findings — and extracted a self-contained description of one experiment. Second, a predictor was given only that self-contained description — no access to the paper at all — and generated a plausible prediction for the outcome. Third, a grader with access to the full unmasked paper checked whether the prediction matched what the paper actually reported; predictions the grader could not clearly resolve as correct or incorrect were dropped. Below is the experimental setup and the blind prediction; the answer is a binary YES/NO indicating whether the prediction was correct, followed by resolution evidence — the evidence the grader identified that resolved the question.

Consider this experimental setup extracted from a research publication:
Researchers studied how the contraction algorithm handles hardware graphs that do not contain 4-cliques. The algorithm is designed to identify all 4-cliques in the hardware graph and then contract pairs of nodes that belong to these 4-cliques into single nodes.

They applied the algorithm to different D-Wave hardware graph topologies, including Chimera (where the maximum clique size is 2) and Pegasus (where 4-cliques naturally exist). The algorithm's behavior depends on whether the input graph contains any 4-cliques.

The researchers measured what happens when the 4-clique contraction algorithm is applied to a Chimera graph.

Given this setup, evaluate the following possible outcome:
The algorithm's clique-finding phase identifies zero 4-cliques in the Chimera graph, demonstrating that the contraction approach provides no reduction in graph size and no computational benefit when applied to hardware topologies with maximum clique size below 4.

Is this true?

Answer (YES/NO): NO